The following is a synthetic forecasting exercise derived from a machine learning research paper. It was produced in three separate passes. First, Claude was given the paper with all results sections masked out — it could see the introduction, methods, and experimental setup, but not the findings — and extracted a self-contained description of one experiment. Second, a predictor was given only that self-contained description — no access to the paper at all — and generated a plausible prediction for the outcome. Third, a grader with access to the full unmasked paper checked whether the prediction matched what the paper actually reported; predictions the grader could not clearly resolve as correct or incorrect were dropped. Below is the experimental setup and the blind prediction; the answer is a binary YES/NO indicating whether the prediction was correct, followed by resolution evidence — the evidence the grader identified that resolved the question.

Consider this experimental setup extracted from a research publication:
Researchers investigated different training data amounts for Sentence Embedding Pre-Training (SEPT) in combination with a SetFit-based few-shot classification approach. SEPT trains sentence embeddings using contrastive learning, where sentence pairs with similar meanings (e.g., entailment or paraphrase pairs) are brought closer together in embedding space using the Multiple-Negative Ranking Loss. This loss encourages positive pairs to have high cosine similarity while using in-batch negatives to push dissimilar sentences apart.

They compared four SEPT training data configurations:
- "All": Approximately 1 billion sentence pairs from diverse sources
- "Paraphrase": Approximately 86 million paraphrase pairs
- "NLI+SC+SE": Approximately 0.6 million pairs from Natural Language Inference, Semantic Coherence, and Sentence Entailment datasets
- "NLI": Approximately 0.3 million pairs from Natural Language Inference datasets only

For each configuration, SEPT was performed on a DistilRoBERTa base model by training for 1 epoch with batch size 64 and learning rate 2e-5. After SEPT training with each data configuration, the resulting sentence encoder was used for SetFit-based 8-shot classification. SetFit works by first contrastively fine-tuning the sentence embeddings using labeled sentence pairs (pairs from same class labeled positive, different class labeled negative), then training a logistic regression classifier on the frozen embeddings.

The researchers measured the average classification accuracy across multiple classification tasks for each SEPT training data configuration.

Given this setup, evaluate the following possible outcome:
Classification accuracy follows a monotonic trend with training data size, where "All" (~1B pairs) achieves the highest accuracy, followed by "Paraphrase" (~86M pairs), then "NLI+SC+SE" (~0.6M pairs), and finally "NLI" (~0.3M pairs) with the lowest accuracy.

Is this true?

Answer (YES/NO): NO